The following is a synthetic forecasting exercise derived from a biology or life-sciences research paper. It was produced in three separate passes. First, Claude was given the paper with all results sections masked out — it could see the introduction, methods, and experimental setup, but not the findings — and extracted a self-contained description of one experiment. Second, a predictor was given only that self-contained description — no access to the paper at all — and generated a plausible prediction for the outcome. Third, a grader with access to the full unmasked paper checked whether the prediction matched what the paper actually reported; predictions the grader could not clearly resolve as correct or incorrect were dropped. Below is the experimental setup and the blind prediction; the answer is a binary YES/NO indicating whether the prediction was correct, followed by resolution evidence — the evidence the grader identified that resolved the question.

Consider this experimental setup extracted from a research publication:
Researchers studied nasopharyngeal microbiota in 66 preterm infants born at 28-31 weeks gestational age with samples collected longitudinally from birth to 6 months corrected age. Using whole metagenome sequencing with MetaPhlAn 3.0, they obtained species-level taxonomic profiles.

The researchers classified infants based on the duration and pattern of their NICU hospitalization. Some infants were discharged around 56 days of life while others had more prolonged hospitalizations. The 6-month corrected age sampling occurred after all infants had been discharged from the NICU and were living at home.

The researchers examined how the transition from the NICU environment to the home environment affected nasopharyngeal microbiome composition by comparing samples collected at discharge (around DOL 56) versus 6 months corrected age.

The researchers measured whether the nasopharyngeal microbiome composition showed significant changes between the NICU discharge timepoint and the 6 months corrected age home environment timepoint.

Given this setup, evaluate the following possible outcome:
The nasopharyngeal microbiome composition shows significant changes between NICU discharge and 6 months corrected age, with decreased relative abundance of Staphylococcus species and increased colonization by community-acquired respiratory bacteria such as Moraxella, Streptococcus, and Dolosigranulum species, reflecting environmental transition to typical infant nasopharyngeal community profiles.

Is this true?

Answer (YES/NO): YES